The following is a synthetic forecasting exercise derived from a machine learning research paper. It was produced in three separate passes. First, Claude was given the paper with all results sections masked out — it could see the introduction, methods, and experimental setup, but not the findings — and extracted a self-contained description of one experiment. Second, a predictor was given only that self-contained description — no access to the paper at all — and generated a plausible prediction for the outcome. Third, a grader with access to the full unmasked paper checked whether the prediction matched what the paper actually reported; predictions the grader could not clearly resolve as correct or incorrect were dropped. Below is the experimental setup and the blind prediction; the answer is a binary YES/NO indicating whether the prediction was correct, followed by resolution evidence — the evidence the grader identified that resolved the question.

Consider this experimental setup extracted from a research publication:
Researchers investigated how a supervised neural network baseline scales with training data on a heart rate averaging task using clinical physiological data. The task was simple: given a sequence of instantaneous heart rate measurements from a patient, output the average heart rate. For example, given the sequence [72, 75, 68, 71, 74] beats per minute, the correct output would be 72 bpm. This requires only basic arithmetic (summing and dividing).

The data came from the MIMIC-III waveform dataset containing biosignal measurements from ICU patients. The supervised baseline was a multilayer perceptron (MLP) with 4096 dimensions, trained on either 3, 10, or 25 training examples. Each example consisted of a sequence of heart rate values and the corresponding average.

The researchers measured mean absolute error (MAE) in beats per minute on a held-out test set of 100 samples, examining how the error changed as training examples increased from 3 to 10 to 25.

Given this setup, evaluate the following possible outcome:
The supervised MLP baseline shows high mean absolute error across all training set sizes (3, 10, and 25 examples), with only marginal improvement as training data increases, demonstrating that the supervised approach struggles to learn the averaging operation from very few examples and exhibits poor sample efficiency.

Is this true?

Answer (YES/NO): NO